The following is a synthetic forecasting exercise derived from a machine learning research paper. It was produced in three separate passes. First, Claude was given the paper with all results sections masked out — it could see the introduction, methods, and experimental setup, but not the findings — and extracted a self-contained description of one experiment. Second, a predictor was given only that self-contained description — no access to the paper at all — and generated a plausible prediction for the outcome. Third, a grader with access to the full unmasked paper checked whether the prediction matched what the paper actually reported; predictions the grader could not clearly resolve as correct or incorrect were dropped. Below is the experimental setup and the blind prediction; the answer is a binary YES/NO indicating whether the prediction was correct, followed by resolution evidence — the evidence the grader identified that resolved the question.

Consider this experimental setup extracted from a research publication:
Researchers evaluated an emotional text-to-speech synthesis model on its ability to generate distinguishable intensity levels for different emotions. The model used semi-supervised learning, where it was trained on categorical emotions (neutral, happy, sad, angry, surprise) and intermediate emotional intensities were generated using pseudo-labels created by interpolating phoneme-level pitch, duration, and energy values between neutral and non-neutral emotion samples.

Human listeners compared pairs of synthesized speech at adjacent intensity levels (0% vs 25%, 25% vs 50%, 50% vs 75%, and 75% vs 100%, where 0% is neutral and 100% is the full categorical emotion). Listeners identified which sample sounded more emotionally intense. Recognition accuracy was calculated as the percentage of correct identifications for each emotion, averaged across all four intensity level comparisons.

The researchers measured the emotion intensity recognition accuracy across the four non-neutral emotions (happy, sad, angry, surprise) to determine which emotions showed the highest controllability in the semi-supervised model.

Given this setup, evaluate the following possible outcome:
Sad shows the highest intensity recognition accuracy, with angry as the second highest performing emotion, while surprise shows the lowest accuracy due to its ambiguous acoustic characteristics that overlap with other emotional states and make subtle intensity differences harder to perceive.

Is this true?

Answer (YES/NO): NO